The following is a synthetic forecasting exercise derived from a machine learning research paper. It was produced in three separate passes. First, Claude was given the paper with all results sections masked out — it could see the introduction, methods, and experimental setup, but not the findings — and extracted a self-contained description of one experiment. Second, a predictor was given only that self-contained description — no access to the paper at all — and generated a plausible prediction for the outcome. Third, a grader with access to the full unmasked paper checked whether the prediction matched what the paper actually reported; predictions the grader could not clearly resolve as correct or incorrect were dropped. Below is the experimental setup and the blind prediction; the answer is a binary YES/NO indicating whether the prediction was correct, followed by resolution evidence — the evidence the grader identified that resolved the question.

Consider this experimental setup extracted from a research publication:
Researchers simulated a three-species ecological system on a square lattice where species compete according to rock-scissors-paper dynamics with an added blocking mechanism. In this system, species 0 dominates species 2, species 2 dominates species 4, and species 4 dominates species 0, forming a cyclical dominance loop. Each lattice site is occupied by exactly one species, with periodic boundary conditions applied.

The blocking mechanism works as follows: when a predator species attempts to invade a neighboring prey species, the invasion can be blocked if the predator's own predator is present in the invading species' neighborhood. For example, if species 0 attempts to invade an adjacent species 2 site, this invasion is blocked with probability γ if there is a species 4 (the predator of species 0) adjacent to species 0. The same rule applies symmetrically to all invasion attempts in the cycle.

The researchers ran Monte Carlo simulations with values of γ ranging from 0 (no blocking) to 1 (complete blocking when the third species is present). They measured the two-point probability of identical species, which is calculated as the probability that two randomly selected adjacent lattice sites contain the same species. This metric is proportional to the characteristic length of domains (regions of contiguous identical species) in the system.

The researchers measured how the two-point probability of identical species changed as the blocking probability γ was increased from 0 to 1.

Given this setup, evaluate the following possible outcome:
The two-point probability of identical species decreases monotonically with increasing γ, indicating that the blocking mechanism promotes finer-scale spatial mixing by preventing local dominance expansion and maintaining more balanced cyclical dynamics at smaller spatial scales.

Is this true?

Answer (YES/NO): NO